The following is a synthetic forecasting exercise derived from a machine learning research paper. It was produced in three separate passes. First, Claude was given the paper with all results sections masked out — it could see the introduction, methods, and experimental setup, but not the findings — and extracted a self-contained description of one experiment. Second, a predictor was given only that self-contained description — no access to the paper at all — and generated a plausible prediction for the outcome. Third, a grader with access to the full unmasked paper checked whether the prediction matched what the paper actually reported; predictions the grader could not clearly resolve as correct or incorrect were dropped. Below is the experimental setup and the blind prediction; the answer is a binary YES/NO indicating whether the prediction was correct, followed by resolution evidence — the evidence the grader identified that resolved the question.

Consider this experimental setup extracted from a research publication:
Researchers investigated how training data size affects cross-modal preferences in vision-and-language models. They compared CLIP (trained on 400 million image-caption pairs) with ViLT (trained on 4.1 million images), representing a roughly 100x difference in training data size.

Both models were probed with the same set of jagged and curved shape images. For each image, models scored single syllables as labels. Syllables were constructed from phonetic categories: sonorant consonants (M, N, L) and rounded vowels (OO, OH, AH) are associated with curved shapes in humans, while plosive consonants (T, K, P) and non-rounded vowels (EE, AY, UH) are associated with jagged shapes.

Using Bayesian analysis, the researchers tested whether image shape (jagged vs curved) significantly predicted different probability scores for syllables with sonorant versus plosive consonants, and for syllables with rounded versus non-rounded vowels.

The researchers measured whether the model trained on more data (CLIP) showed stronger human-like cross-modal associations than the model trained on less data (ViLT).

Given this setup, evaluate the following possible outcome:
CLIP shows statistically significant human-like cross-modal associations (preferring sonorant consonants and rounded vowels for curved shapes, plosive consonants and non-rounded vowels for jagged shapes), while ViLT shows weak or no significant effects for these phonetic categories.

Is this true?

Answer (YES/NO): NO